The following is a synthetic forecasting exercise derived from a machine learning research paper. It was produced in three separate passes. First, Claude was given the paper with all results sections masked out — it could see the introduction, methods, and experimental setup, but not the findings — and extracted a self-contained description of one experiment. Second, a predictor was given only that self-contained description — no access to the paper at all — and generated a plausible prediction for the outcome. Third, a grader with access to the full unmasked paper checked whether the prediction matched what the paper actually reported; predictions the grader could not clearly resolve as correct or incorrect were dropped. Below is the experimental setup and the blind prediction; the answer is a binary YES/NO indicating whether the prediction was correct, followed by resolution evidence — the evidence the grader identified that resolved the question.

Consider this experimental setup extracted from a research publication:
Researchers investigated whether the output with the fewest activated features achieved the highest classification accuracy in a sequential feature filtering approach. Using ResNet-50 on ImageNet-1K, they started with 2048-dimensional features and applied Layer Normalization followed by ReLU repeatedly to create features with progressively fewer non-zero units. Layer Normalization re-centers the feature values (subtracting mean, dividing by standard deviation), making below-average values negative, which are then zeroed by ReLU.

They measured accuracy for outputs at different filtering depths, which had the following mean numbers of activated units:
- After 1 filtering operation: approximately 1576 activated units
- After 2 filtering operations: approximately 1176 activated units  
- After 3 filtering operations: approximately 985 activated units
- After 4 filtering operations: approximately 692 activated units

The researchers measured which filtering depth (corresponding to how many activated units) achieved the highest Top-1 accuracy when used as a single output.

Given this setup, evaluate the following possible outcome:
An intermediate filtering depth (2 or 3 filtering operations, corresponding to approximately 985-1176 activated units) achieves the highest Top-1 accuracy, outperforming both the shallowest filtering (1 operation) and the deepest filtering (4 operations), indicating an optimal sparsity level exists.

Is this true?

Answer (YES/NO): YES